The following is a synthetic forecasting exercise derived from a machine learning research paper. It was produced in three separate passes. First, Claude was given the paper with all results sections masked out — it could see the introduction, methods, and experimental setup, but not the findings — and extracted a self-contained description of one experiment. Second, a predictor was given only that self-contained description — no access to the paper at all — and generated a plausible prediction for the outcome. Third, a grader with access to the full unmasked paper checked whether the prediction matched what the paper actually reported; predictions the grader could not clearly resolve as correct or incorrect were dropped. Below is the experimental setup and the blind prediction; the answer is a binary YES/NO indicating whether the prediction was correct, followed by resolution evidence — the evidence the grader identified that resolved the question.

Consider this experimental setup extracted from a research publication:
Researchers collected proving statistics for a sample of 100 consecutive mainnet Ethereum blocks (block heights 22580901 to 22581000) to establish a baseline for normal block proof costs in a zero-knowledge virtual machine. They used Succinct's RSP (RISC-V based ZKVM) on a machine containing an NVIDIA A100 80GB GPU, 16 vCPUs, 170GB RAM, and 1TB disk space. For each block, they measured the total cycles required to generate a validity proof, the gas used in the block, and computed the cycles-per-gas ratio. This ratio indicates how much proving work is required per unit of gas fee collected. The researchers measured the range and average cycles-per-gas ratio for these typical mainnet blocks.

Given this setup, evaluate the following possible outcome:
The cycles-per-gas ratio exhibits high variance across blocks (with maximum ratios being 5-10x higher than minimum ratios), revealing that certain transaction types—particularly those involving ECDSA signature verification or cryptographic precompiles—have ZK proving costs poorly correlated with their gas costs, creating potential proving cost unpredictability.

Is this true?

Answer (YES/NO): NO